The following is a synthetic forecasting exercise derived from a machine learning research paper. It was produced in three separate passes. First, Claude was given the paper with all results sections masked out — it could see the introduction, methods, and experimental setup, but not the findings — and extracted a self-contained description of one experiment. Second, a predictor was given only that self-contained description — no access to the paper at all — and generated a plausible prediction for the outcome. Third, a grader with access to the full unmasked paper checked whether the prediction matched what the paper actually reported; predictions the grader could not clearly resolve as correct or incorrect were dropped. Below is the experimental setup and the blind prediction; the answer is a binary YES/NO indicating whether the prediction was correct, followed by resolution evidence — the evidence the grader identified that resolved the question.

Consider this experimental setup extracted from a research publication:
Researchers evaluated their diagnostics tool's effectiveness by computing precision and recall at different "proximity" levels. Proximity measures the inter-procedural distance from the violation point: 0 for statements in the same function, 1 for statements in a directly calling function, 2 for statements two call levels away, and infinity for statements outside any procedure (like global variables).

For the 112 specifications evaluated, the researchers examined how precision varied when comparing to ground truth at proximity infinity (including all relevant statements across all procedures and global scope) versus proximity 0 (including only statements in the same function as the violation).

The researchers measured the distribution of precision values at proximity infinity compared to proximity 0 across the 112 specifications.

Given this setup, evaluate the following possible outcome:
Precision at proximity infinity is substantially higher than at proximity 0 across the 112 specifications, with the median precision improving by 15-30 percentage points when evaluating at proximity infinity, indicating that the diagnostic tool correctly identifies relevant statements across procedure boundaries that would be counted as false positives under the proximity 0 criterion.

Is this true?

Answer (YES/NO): NO